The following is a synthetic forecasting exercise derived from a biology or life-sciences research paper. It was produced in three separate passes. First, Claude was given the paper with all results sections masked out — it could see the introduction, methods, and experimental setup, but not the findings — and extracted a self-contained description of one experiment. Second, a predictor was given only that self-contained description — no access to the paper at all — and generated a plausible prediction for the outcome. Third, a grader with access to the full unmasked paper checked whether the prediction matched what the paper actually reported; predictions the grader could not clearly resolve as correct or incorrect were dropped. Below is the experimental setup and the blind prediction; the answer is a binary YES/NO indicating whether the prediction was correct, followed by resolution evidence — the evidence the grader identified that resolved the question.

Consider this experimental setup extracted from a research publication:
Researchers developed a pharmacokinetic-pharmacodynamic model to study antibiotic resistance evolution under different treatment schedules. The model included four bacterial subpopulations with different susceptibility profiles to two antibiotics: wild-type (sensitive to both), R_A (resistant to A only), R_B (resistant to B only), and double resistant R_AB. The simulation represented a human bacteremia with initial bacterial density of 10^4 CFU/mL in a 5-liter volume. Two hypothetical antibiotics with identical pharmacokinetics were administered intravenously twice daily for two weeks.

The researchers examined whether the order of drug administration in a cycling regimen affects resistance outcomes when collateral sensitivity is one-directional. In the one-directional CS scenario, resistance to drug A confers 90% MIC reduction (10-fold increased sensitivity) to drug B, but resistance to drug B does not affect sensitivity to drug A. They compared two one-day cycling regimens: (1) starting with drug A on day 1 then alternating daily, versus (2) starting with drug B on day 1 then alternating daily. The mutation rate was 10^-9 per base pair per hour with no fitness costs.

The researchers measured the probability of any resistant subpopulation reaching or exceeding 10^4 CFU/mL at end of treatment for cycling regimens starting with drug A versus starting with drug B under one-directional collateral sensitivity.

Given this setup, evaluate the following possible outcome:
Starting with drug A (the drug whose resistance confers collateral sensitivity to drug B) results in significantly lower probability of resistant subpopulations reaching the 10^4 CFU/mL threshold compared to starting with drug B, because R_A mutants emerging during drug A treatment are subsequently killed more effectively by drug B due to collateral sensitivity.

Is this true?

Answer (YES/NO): YES